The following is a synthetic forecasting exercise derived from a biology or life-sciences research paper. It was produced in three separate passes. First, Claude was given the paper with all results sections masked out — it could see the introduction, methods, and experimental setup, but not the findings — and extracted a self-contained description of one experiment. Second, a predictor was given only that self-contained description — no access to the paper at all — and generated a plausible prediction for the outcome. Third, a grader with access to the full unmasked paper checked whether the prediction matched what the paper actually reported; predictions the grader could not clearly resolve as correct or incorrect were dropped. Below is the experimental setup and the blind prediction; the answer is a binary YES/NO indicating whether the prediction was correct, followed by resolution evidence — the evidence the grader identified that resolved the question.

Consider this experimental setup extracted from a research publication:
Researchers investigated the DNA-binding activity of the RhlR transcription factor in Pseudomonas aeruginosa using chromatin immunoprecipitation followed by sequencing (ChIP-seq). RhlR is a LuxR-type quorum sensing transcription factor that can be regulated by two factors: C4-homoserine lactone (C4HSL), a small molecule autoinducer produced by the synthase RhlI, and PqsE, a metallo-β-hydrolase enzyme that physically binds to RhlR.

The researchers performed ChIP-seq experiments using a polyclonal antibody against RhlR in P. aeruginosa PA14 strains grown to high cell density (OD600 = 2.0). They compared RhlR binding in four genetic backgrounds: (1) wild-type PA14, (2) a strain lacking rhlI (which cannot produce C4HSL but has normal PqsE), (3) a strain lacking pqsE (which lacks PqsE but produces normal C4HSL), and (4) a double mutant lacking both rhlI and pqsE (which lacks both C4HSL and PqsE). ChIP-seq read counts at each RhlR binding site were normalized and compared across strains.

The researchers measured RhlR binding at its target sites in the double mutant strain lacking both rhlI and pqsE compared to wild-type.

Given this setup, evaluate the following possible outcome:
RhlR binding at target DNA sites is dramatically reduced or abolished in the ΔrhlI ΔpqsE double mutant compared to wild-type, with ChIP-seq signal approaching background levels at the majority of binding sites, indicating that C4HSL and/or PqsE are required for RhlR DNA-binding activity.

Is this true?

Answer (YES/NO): YES